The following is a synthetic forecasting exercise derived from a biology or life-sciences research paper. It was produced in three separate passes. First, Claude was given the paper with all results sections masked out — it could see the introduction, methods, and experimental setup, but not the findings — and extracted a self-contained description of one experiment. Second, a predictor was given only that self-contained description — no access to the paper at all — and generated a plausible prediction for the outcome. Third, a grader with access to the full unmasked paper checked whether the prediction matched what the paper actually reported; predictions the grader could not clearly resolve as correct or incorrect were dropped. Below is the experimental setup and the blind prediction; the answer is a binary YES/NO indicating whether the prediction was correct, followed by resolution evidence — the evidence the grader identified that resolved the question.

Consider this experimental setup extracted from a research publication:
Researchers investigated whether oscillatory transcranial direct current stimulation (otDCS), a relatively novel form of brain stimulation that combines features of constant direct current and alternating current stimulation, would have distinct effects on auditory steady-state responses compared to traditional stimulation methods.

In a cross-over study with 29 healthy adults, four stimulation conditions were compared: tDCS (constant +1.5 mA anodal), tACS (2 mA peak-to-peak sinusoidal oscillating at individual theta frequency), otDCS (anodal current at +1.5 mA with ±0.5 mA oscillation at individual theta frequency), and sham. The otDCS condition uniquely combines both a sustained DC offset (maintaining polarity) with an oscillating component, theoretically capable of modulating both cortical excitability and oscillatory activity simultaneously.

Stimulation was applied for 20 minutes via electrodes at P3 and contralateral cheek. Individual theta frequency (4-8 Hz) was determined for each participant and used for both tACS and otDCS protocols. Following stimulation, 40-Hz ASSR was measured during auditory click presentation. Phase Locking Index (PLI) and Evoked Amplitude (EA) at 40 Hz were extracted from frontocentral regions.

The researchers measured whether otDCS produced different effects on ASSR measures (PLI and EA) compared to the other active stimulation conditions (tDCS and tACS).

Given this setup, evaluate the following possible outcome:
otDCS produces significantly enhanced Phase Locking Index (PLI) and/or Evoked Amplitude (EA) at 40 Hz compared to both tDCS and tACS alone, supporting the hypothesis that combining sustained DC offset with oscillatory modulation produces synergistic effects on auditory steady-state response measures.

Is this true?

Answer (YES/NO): NO